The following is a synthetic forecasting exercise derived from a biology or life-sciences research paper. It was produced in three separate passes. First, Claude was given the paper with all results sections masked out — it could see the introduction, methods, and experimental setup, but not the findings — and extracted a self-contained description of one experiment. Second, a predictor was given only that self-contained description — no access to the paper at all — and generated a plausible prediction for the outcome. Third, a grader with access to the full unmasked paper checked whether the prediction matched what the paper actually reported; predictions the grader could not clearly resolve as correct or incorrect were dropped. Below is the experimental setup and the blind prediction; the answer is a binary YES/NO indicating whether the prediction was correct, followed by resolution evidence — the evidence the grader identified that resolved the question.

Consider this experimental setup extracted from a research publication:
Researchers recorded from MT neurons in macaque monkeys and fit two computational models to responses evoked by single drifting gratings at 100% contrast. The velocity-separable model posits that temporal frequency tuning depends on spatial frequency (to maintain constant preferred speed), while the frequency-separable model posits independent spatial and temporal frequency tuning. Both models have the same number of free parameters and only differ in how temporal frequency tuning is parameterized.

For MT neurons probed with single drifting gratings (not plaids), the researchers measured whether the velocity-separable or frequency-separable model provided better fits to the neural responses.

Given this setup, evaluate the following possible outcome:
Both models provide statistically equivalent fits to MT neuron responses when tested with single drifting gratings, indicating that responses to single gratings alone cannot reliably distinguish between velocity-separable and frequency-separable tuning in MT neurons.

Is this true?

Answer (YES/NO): YES